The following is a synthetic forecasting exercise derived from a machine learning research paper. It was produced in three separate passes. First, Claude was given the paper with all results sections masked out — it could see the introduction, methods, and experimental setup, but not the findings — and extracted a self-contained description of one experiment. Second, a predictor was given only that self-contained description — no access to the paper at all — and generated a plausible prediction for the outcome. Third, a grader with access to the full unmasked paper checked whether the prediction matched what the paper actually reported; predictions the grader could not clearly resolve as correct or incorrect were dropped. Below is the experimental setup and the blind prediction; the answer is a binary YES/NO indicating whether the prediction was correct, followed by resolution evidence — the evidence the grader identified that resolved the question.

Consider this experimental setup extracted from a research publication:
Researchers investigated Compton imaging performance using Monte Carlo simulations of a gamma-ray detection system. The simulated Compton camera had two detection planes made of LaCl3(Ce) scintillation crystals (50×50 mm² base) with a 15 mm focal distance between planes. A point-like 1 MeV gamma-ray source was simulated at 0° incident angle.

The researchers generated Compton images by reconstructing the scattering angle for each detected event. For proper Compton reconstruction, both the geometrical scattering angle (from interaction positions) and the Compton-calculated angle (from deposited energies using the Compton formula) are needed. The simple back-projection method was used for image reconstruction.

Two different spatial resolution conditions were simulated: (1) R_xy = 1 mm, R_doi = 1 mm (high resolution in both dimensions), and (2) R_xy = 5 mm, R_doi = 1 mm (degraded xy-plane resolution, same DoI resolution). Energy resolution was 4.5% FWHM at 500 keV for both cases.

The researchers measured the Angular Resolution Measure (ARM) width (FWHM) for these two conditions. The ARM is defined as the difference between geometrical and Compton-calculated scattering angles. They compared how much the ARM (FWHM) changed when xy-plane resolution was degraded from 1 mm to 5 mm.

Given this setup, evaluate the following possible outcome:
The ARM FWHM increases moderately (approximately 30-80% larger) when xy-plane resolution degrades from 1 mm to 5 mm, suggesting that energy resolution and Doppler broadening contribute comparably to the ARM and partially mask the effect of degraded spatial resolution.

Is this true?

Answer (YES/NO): NO